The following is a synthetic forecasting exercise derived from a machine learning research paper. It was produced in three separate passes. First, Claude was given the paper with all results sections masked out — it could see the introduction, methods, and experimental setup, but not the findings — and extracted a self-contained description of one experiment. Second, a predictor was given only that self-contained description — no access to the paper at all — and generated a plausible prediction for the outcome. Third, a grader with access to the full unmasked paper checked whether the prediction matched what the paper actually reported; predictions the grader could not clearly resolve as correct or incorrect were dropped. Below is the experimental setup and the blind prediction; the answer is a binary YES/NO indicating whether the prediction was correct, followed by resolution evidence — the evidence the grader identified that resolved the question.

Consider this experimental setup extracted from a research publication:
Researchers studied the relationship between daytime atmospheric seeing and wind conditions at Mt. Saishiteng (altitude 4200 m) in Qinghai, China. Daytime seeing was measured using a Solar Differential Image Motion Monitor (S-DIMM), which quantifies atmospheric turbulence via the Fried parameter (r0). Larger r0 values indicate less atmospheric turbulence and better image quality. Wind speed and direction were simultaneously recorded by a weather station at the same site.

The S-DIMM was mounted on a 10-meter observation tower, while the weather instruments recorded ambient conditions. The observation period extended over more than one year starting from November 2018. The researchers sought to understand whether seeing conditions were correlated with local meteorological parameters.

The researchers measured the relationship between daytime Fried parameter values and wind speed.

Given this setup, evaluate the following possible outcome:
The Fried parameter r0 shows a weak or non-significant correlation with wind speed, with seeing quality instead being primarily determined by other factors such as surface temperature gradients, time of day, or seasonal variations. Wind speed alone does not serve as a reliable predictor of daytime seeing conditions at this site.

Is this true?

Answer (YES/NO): YES